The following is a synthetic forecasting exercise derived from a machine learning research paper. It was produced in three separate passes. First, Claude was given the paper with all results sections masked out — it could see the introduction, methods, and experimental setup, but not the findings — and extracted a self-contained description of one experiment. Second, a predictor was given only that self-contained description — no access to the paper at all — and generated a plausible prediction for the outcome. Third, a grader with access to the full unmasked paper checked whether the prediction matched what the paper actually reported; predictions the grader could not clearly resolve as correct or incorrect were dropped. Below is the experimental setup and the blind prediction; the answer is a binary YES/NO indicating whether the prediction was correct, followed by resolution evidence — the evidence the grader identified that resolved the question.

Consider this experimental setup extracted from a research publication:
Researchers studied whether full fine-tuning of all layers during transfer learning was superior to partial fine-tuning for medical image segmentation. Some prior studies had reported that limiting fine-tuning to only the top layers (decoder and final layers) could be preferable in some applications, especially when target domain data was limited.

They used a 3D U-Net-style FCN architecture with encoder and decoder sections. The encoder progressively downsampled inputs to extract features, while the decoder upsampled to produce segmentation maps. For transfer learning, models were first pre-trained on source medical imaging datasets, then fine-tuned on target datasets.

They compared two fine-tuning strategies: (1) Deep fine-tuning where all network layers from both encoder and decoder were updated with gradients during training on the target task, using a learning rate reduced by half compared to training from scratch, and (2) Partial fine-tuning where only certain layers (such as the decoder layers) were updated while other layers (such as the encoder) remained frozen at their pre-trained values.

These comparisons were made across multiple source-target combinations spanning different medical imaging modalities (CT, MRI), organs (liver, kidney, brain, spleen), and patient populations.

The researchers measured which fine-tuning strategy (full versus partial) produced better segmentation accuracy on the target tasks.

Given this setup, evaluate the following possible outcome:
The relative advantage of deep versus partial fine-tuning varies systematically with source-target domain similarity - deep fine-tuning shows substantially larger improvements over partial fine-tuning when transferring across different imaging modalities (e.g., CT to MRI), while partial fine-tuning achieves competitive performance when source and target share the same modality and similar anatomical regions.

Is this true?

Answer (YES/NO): NO